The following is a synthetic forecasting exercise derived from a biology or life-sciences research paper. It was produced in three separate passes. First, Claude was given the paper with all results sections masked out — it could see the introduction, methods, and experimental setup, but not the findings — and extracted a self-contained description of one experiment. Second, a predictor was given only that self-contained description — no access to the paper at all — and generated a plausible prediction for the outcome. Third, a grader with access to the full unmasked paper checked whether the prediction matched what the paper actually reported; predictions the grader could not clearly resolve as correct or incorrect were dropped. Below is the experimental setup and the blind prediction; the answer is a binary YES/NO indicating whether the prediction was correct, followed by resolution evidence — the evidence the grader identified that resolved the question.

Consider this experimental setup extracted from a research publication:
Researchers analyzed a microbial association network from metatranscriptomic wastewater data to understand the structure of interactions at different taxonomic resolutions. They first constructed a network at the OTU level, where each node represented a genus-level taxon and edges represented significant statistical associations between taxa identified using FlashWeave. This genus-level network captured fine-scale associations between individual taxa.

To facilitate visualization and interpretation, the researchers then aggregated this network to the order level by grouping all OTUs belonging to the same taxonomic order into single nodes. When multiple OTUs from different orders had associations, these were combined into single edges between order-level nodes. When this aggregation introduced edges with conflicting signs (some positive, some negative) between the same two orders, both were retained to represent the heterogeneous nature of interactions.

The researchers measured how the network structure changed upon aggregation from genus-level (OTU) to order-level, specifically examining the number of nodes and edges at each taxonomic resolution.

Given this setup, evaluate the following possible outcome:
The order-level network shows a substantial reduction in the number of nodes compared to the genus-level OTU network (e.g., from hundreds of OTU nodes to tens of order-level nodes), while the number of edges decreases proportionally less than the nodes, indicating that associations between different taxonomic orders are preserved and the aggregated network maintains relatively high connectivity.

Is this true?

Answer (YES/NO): YES